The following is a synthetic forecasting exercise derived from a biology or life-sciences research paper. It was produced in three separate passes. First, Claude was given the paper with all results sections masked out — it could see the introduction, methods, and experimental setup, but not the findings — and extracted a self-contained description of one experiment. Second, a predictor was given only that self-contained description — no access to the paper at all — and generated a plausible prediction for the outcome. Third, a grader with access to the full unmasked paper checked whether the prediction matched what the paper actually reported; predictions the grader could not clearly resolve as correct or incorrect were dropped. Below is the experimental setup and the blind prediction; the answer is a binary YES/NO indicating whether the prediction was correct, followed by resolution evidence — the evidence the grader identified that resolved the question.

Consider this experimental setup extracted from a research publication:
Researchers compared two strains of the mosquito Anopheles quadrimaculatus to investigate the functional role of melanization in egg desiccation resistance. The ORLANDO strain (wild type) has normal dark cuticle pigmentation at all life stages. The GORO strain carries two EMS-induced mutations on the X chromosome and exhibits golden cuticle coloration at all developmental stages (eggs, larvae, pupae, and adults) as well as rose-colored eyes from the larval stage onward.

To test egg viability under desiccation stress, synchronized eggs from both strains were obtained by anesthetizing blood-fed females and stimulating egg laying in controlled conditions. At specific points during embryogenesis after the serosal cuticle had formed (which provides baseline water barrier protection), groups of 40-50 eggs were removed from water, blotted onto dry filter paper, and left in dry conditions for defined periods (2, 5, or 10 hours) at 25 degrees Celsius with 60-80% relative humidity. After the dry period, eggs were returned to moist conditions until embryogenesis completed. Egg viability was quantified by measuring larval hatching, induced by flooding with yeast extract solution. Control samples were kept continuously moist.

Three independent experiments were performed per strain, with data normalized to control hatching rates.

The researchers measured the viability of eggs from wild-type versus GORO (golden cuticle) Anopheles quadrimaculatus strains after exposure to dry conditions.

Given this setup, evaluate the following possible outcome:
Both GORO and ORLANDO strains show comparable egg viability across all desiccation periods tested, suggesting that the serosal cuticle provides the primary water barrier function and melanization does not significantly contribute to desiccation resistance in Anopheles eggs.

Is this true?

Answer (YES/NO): NO